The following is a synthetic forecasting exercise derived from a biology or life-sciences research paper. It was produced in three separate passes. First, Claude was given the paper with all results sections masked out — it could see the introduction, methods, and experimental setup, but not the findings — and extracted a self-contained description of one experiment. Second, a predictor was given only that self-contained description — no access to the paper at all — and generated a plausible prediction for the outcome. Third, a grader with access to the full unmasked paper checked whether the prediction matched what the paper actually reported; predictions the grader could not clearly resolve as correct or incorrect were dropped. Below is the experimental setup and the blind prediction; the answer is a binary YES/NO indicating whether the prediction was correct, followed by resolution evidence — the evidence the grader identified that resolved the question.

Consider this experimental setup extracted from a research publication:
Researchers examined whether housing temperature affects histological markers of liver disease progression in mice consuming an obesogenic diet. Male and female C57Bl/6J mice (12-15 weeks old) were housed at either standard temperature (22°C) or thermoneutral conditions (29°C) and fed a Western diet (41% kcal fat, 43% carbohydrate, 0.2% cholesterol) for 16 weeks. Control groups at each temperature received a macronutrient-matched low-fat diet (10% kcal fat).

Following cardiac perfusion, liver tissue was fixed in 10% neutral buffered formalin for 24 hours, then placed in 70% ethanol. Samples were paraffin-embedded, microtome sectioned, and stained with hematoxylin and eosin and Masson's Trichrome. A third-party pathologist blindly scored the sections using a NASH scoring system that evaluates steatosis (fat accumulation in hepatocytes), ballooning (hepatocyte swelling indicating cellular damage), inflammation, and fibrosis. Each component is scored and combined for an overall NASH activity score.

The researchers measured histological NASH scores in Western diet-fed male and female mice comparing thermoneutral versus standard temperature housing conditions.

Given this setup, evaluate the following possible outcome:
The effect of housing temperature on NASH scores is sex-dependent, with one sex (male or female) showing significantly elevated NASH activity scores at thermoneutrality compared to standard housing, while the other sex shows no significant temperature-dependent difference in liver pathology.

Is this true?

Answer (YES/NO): NO